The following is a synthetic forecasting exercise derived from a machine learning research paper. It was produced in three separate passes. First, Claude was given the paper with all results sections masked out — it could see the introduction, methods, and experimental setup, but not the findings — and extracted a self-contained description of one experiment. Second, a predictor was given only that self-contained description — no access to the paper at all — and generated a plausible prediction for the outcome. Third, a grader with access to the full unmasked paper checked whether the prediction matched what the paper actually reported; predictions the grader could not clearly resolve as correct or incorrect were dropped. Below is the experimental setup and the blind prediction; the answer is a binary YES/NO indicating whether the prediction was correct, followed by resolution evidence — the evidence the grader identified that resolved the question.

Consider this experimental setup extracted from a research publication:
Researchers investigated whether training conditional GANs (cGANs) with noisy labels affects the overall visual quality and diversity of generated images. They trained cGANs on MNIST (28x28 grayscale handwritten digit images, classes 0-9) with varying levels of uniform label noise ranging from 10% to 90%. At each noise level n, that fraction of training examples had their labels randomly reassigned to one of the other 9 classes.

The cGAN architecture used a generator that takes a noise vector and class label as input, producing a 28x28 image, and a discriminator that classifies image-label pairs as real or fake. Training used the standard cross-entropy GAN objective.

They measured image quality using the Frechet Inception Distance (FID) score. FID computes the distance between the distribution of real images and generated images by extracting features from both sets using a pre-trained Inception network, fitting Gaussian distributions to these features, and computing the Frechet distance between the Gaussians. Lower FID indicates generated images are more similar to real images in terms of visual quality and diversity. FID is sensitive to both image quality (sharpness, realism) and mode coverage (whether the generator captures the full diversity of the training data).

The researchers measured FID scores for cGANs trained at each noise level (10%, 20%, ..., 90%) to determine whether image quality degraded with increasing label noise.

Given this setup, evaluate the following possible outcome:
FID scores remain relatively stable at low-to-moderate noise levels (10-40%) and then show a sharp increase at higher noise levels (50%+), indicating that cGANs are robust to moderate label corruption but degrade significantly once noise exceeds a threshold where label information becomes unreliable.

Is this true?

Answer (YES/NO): NO